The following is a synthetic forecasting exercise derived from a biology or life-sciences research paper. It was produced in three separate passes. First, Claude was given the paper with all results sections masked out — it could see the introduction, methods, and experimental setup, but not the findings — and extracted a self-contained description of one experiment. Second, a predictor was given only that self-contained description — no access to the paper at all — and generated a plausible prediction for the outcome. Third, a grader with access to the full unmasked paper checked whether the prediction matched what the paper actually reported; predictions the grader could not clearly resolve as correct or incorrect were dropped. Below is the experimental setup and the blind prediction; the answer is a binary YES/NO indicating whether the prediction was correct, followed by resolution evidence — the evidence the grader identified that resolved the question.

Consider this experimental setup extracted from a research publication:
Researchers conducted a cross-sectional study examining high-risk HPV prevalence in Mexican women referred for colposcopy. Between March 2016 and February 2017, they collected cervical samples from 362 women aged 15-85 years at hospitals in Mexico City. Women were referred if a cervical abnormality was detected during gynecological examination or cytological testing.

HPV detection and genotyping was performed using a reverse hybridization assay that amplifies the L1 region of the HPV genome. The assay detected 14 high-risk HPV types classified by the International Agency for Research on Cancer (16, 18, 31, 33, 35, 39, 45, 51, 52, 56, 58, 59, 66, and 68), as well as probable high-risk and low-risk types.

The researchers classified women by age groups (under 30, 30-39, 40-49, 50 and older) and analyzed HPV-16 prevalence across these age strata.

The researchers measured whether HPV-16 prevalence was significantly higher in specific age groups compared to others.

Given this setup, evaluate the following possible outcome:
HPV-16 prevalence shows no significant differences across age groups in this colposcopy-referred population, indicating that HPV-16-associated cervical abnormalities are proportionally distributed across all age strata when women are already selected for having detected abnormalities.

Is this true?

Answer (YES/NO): NO